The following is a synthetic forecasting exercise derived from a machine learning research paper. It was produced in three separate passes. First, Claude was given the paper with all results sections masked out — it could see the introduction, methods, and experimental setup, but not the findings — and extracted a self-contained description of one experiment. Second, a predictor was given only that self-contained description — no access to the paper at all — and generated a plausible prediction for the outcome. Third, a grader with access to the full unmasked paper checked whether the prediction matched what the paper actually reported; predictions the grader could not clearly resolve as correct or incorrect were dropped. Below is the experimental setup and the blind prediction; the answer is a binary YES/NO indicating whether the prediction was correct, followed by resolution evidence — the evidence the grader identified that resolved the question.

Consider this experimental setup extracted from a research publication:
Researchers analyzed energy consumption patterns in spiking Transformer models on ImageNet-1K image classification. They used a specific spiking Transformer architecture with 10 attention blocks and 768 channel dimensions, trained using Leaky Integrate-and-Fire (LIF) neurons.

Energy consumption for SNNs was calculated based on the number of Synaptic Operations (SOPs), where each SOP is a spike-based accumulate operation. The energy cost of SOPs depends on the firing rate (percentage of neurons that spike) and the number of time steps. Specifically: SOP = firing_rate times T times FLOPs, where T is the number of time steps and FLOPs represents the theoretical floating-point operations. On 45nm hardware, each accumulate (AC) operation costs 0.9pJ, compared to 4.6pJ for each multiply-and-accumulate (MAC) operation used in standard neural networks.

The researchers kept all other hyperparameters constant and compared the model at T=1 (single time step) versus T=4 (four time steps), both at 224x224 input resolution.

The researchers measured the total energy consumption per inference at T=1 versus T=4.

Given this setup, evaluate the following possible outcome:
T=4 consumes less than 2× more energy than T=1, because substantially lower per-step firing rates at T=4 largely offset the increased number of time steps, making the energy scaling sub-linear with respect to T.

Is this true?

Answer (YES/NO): NO